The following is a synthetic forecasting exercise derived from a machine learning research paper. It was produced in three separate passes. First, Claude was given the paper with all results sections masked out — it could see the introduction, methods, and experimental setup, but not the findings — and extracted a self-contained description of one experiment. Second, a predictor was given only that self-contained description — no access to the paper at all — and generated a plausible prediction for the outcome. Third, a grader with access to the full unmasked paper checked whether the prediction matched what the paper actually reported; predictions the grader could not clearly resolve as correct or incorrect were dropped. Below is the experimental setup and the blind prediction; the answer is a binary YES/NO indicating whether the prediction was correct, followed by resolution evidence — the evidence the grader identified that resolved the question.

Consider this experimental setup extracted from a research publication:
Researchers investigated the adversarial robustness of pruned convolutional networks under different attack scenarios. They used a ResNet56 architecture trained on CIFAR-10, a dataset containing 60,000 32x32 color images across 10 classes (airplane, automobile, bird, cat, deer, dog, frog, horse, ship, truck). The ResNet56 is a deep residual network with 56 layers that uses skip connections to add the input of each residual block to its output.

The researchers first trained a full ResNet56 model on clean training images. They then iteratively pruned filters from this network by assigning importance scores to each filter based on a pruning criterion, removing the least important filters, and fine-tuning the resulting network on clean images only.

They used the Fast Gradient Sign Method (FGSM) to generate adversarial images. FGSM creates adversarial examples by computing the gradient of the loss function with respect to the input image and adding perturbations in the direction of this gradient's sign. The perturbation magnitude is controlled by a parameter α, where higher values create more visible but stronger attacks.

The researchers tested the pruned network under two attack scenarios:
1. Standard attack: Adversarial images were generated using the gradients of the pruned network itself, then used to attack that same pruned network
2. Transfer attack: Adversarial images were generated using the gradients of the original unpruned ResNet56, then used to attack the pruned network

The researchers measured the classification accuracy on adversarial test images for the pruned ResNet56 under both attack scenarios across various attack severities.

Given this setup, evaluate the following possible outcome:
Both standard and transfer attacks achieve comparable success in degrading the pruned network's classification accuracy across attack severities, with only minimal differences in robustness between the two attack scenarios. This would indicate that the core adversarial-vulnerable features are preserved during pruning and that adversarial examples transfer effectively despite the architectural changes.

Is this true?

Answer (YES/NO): NO